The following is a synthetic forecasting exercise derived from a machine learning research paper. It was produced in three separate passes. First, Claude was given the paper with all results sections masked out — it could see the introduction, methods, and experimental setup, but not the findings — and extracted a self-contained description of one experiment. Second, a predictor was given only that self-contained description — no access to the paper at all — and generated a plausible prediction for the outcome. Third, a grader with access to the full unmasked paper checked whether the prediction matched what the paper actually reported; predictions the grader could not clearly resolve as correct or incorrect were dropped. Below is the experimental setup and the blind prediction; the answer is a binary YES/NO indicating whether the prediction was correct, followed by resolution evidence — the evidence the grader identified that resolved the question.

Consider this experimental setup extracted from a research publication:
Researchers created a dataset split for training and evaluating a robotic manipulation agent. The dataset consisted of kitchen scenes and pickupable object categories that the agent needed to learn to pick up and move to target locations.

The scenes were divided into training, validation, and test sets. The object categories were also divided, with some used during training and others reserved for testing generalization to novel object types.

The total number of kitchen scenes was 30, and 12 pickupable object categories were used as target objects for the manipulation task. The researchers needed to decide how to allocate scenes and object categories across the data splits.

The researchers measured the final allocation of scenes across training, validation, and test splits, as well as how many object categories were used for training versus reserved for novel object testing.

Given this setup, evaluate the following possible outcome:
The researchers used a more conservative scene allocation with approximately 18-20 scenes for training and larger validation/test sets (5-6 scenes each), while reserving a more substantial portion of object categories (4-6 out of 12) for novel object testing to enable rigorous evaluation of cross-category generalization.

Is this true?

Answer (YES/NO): YES